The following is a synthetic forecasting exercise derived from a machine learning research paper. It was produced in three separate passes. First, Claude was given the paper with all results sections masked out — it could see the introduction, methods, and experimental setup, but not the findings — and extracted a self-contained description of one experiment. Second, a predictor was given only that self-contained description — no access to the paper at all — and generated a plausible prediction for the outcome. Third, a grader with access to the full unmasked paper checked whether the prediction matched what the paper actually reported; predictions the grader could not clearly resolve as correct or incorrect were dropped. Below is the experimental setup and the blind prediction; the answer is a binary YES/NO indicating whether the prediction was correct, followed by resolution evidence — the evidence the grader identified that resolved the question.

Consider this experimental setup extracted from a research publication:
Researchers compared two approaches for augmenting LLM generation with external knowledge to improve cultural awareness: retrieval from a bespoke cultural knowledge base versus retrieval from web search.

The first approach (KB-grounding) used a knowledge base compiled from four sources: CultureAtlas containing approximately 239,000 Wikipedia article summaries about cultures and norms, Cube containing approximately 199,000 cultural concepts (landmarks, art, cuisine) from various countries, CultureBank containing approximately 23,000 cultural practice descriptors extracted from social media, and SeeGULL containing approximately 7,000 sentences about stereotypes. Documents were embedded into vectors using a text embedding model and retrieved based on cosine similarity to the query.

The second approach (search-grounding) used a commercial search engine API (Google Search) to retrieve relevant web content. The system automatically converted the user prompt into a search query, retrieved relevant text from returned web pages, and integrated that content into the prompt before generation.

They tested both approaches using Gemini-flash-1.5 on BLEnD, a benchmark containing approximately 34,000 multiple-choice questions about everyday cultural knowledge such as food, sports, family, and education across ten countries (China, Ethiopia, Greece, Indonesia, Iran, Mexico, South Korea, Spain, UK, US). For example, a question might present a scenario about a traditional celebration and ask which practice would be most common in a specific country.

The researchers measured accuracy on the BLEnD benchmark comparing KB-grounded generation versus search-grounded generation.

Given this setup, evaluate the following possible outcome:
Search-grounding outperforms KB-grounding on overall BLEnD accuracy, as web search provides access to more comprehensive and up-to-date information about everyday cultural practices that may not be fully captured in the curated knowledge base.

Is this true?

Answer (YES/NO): YES